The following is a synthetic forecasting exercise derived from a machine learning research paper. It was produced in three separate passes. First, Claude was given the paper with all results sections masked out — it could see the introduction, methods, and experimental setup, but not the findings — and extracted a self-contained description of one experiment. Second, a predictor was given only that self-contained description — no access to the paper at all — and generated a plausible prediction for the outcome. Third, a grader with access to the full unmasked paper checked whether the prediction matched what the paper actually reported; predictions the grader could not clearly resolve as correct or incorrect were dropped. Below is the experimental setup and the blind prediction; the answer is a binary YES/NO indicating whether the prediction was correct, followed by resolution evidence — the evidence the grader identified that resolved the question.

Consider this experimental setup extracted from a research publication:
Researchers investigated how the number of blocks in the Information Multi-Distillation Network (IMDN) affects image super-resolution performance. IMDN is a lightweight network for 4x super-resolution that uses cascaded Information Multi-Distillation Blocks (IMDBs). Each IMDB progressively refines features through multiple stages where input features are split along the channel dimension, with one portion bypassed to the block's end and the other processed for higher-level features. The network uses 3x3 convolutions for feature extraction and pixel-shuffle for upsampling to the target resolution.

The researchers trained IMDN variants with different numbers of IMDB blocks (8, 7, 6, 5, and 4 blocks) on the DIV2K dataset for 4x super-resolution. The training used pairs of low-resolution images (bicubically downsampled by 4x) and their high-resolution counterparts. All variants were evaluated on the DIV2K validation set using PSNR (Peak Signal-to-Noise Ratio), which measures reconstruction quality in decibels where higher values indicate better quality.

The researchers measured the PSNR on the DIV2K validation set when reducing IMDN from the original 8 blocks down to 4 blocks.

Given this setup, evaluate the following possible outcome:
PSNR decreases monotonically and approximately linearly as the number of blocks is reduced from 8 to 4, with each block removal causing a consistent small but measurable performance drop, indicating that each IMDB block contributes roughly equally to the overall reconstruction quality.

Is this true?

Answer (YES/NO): NO